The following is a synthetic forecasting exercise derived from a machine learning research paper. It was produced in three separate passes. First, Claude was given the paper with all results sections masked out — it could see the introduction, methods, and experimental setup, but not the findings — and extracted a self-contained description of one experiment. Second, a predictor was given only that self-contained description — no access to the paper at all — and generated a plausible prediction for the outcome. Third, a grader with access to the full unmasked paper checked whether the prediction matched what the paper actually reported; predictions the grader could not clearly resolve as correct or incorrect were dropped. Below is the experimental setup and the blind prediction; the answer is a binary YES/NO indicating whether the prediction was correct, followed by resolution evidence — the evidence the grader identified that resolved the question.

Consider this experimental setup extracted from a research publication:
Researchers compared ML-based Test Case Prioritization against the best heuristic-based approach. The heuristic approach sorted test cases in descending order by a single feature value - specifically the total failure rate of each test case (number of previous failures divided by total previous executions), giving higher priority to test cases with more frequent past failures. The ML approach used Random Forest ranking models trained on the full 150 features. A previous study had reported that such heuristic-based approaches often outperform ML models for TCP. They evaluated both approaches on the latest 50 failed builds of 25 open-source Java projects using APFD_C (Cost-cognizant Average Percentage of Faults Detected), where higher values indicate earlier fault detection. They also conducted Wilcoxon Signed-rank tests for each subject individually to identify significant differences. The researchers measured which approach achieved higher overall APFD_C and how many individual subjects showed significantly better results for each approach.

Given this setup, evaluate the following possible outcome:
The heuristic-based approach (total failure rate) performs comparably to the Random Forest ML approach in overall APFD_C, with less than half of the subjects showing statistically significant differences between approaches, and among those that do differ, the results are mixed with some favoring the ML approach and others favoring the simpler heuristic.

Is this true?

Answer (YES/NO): NO